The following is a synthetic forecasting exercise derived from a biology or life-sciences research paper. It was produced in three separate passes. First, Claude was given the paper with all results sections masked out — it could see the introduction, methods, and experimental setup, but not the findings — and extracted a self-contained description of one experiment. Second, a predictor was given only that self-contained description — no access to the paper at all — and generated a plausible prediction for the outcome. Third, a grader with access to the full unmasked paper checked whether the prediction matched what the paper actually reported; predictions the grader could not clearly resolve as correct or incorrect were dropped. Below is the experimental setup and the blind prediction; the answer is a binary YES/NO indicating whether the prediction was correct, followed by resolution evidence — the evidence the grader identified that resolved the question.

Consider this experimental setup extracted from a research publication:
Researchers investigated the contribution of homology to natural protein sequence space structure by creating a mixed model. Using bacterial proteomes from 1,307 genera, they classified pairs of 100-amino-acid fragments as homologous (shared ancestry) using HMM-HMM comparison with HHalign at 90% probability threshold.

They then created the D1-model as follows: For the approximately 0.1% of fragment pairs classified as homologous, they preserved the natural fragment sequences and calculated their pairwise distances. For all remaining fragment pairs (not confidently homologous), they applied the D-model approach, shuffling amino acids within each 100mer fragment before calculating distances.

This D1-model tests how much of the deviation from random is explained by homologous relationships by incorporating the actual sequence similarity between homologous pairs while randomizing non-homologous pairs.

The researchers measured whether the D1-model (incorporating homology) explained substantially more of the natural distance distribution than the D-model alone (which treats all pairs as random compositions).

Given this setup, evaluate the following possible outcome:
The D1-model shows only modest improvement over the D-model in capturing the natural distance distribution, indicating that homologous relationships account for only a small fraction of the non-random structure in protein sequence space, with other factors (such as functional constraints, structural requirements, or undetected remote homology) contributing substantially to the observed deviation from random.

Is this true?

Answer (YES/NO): YES